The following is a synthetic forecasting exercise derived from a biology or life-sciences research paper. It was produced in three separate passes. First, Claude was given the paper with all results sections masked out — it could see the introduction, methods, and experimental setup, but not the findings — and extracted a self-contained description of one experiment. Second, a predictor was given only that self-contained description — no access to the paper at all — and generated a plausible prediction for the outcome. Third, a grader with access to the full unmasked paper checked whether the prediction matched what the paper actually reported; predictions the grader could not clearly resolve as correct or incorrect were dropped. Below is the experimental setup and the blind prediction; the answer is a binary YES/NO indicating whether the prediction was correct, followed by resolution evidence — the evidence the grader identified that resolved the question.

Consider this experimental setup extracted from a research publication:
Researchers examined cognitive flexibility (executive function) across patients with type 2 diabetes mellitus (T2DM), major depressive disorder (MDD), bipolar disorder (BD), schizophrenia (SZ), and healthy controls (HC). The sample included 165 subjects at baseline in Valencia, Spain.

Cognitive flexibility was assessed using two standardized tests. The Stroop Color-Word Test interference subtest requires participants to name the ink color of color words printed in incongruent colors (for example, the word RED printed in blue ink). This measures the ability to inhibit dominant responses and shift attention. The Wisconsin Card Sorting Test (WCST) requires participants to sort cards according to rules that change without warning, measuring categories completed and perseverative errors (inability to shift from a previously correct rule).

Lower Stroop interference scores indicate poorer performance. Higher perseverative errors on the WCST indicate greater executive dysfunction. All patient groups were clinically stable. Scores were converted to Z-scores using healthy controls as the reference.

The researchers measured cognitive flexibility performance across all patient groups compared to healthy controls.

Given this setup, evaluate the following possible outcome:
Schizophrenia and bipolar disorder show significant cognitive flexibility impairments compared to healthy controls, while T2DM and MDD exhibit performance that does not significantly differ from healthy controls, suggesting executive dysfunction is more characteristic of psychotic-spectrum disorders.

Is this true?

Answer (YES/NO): NO